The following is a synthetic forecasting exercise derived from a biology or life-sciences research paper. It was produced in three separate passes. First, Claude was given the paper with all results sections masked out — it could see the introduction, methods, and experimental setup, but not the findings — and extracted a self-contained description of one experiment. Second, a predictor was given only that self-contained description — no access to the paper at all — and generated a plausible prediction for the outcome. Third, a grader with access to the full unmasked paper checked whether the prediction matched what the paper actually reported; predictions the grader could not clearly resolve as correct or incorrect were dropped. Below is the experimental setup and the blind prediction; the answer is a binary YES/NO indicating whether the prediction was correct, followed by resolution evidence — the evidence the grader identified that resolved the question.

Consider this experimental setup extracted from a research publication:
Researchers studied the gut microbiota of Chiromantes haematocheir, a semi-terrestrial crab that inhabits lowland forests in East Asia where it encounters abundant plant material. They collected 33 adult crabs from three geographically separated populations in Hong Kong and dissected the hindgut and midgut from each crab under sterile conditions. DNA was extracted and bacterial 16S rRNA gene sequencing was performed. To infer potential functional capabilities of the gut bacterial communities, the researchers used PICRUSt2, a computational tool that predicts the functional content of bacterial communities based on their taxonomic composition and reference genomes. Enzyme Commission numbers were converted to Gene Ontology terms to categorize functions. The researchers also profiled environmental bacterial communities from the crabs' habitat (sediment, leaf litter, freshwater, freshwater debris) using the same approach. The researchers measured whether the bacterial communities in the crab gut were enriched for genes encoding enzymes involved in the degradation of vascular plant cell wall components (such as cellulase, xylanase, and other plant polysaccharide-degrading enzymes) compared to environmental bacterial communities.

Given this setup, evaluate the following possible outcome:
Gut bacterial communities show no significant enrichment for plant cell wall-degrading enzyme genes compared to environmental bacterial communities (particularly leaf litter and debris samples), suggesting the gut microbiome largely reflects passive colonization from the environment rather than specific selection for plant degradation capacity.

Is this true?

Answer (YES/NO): NO